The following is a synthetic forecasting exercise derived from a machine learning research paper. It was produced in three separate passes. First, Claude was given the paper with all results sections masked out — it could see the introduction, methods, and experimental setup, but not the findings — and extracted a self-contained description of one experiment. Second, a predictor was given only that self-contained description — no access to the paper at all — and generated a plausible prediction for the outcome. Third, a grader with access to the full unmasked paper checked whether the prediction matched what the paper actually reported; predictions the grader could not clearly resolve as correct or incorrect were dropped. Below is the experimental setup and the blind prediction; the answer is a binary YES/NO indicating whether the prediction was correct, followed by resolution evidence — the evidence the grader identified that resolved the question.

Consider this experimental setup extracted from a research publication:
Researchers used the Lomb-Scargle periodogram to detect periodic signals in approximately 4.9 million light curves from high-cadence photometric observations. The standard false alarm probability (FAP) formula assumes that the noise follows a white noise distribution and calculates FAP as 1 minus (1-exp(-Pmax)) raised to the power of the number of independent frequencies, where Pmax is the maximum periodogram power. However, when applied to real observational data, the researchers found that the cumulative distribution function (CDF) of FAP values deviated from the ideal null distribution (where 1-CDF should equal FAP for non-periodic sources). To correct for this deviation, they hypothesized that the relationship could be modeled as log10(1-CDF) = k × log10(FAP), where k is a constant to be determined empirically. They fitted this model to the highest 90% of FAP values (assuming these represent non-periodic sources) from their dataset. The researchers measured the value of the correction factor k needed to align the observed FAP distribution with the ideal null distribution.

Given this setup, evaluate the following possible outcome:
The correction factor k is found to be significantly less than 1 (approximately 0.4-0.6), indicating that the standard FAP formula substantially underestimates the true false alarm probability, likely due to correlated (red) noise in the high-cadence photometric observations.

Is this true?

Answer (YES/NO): NO